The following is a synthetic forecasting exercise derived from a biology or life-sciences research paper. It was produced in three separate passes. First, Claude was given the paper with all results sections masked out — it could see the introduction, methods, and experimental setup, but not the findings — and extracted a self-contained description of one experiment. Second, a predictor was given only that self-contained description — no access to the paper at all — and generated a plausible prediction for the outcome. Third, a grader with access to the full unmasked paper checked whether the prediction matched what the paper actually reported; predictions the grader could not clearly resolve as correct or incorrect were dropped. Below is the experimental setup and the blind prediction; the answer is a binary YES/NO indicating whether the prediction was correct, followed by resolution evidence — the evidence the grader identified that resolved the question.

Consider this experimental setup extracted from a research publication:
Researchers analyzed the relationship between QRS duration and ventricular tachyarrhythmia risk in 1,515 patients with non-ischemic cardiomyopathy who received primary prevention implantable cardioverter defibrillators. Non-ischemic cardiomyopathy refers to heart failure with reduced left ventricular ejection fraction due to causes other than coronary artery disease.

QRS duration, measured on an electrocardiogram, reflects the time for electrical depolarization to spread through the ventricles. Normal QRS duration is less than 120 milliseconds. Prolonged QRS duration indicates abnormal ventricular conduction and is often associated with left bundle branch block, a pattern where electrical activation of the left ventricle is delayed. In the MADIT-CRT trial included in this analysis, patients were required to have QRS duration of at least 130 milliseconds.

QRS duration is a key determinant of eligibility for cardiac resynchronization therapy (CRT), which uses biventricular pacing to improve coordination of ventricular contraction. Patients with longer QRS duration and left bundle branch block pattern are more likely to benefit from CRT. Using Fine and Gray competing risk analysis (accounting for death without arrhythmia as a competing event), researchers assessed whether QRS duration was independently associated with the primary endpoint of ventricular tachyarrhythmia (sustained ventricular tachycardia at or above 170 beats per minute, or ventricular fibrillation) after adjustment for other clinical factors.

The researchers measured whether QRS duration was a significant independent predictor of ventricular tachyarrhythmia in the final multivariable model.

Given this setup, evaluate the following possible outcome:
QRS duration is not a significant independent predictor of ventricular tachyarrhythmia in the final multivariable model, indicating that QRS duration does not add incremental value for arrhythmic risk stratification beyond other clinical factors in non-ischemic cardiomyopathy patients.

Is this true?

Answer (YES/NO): YES